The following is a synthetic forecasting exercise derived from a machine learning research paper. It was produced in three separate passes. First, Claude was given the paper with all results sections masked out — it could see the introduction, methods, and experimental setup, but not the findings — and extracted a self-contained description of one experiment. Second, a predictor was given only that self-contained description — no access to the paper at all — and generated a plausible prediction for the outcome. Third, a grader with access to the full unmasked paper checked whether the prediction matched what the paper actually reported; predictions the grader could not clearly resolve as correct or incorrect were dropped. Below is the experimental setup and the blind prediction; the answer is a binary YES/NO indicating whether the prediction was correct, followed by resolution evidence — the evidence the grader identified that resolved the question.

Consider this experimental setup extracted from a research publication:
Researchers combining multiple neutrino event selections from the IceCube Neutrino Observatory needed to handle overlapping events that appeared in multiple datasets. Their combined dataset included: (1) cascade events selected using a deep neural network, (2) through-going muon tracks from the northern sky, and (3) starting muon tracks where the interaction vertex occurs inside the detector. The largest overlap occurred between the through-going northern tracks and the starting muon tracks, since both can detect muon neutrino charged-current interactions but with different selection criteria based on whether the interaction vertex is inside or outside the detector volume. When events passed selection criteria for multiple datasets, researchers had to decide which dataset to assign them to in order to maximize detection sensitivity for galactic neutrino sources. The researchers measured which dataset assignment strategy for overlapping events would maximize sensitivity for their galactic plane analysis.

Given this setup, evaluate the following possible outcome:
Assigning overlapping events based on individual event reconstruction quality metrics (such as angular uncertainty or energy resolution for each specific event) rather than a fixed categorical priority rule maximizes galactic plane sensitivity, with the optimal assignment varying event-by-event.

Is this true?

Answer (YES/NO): NO